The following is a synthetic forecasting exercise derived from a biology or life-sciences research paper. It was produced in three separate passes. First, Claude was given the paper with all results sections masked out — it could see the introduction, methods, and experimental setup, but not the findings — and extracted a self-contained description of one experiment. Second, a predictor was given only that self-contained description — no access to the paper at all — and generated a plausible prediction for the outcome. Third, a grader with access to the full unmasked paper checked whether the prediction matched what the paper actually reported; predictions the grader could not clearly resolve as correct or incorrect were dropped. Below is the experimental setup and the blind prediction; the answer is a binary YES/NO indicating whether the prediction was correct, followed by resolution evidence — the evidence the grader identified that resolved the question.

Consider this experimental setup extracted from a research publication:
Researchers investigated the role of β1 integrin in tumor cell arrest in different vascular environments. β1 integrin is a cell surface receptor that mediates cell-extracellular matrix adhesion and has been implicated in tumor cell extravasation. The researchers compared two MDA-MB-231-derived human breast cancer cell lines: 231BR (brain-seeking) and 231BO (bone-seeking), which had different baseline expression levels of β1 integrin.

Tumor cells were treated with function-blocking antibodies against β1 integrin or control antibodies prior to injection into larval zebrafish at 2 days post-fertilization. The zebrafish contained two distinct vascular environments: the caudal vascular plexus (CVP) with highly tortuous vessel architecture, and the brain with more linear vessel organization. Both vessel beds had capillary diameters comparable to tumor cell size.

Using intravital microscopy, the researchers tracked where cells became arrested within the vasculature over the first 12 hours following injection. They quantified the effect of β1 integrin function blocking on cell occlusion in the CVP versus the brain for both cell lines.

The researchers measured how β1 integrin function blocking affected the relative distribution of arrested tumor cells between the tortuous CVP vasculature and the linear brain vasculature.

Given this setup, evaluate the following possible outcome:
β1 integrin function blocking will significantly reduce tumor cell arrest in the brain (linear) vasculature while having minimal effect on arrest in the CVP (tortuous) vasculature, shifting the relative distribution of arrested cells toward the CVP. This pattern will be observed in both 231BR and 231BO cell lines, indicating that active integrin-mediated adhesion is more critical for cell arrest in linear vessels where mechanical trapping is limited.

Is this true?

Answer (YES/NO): NO